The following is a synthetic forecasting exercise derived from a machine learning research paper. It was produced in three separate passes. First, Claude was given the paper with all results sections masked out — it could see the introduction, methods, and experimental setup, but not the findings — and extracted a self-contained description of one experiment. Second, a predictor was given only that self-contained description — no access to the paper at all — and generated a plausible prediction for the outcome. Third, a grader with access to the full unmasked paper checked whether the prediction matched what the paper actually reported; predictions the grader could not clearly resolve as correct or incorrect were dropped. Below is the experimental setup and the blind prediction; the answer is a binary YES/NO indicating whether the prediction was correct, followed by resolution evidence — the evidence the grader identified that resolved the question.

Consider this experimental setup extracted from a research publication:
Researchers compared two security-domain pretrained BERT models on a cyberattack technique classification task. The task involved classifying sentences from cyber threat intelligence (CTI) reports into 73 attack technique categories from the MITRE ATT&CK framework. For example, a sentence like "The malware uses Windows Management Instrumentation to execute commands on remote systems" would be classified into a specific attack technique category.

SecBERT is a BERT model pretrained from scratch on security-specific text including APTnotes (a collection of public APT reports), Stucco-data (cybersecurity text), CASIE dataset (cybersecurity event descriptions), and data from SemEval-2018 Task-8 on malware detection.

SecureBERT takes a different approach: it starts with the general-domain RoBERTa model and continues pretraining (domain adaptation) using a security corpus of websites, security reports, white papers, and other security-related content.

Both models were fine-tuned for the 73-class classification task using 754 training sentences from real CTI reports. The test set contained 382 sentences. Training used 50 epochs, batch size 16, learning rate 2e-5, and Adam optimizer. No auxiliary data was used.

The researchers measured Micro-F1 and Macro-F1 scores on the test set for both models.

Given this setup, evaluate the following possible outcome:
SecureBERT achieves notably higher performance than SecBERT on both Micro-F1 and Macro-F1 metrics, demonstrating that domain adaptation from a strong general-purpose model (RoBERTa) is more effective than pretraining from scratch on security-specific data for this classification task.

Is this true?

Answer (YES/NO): NO